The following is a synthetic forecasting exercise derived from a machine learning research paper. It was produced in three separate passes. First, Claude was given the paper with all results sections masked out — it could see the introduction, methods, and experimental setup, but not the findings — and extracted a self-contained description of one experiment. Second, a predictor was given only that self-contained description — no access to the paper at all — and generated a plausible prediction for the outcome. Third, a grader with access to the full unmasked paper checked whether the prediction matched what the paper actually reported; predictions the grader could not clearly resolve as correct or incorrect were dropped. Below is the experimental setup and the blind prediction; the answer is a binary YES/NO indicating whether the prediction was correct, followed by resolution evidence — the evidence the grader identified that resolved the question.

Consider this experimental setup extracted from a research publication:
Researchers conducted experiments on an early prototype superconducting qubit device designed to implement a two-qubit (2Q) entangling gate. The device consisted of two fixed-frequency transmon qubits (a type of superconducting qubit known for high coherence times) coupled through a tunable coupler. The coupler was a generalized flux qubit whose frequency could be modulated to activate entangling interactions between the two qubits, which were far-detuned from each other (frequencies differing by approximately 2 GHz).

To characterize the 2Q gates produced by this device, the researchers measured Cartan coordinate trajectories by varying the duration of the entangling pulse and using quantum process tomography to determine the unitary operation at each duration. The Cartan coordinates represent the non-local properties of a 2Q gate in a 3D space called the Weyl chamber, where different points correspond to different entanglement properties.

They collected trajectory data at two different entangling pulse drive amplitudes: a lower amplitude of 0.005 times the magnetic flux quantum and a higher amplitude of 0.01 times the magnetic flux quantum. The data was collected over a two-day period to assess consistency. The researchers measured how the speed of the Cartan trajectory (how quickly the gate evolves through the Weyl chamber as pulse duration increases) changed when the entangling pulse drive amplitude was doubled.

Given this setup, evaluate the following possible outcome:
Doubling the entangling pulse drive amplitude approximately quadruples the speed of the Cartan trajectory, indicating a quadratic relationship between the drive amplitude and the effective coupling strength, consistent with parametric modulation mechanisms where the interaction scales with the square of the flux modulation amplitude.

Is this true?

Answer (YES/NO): NO